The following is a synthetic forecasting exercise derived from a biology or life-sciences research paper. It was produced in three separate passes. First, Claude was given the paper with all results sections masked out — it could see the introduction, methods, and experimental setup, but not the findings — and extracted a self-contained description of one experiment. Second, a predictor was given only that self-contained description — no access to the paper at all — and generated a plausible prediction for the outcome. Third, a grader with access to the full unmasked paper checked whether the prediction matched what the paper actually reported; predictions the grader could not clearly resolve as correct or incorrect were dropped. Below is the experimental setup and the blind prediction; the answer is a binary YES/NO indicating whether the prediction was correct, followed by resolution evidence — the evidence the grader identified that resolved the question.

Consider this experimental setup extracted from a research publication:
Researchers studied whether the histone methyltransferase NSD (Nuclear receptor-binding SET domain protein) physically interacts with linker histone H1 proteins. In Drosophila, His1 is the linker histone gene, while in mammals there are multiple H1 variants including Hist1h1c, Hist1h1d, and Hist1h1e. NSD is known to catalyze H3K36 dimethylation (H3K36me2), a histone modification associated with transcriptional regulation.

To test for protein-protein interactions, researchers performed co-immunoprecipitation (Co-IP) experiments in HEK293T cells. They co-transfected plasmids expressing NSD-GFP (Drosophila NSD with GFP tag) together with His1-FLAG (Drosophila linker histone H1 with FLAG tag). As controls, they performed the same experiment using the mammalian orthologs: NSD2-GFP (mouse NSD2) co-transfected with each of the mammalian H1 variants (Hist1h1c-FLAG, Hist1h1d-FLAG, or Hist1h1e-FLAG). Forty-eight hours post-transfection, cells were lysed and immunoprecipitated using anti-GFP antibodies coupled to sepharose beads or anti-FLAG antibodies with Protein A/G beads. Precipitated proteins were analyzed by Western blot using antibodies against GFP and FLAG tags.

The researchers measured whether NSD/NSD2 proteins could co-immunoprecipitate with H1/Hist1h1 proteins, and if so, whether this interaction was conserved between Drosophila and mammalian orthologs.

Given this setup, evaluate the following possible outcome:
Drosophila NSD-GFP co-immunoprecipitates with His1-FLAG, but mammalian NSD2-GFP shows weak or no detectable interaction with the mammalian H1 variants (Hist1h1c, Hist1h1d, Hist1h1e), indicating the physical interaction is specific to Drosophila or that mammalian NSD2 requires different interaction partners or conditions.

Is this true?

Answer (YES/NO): NO